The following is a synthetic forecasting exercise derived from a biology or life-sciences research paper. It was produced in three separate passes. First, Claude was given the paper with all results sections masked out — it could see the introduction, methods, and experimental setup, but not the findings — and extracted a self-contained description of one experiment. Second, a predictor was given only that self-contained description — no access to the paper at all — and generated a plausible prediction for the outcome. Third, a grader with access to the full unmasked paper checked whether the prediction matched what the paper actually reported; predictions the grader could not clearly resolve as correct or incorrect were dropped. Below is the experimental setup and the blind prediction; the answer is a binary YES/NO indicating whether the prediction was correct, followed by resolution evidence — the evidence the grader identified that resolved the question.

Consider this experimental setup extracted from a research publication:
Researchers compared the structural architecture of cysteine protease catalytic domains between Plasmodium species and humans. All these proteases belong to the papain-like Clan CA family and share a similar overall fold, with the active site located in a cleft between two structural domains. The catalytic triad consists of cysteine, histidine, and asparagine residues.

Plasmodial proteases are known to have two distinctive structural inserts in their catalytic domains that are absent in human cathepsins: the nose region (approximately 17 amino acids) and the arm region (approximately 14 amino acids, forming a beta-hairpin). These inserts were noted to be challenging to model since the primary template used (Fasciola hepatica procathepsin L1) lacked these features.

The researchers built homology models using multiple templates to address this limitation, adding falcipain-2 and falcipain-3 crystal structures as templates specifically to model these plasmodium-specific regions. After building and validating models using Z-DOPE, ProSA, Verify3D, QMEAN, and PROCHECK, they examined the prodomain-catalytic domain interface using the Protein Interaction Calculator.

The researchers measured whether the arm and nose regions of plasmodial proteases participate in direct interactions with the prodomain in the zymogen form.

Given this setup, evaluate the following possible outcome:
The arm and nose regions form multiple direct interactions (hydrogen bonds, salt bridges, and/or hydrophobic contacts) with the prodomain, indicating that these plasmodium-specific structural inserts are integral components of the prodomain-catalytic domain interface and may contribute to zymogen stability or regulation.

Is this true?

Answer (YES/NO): NO